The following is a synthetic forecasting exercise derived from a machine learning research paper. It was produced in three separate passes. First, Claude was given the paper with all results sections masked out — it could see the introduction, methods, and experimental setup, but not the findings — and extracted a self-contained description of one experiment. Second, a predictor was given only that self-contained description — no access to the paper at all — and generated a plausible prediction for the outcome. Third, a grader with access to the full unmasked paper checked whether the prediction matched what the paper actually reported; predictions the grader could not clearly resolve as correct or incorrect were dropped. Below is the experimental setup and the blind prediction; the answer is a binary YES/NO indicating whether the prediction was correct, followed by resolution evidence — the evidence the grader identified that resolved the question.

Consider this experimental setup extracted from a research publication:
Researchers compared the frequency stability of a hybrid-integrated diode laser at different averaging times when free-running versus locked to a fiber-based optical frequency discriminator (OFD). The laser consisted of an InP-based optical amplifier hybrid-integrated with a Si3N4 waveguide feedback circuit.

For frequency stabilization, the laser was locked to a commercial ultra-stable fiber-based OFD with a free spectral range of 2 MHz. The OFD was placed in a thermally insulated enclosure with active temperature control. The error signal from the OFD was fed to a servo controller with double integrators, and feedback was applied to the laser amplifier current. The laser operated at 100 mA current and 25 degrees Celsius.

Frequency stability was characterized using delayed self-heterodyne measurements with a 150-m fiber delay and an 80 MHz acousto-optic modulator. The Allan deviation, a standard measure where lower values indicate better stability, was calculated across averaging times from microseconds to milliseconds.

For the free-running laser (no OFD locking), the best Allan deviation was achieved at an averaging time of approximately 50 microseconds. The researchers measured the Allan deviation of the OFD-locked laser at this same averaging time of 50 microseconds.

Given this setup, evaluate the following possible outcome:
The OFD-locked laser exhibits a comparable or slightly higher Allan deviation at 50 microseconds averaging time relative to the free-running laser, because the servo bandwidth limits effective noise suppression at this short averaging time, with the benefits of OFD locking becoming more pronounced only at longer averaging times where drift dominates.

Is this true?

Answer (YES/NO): NO